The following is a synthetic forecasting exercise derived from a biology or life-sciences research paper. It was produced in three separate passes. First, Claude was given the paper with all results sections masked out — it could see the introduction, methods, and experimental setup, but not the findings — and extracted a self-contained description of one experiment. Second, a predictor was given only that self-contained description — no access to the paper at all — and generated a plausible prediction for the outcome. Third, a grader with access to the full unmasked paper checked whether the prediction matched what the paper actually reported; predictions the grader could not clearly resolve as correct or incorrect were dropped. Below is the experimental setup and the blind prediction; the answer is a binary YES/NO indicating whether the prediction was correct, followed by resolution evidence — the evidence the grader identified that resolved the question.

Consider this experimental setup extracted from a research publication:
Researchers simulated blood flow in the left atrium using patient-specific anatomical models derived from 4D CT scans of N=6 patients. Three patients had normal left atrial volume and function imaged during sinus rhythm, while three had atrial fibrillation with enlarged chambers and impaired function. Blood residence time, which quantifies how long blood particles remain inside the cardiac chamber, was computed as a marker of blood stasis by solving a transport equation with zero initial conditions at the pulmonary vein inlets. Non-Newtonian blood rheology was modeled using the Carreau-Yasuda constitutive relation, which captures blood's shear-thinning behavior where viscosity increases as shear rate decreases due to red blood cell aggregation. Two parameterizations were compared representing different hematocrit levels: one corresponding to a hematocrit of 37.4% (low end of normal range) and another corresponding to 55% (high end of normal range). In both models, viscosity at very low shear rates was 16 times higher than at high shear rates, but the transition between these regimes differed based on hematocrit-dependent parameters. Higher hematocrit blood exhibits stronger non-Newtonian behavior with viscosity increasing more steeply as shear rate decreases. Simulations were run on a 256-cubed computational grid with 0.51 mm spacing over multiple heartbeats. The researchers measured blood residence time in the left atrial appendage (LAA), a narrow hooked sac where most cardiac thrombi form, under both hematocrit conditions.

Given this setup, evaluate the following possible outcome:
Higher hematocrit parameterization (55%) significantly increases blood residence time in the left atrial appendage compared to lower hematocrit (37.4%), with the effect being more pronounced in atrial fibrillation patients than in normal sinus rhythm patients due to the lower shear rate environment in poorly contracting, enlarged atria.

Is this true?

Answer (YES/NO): NO